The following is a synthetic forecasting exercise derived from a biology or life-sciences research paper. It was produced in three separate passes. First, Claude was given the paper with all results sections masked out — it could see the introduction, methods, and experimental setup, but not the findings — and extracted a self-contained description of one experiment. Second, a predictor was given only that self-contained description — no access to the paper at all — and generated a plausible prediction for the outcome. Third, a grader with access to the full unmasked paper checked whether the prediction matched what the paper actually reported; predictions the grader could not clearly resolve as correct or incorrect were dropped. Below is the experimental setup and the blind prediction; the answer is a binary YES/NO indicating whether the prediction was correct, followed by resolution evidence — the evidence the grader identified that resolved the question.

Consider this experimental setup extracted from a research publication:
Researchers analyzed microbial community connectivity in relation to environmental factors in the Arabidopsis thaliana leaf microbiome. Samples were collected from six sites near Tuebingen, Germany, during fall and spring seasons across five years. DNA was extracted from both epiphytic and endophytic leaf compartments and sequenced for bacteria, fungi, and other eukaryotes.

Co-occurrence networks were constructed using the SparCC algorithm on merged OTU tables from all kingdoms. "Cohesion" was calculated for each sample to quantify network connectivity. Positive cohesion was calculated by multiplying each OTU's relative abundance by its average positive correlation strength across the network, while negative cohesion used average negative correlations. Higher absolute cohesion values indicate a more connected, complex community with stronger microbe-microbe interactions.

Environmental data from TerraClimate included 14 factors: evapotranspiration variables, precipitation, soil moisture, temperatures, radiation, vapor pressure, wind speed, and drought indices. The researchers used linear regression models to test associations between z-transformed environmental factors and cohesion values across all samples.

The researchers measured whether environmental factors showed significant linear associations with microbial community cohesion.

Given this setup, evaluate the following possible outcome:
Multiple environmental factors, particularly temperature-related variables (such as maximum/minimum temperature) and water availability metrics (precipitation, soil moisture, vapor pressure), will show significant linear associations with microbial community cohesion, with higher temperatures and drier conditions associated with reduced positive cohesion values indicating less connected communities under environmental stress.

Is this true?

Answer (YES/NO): NO